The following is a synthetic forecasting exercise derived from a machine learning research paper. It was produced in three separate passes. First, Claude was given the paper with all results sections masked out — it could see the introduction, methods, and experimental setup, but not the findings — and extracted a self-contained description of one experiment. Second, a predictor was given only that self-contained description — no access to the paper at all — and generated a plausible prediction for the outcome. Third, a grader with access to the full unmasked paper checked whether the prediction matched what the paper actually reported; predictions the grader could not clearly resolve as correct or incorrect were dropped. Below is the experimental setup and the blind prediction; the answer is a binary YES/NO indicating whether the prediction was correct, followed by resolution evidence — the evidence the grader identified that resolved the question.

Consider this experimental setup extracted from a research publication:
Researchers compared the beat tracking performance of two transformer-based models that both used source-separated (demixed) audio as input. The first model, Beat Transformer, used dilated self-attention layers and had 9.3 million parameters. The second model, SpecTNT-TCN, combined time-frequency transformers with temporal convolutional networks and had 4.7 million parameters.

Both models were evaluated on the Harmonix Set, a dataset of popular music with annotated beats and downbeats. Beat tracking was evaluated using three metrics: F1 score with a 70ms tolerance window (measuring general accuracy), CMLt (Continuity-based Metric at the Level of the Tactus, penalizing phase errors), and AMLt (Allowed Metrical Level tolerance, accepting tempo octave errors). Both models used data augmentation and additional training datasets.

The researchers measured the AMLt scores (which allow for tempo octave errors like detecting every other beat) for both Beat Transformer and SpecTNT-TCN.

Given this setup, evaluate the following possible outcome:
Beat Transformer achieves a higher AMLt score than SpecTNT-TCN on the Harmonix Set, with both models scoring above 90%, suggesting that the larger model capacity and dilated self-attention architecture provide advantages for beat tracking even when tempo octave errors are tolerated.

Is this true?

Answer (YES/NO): NO